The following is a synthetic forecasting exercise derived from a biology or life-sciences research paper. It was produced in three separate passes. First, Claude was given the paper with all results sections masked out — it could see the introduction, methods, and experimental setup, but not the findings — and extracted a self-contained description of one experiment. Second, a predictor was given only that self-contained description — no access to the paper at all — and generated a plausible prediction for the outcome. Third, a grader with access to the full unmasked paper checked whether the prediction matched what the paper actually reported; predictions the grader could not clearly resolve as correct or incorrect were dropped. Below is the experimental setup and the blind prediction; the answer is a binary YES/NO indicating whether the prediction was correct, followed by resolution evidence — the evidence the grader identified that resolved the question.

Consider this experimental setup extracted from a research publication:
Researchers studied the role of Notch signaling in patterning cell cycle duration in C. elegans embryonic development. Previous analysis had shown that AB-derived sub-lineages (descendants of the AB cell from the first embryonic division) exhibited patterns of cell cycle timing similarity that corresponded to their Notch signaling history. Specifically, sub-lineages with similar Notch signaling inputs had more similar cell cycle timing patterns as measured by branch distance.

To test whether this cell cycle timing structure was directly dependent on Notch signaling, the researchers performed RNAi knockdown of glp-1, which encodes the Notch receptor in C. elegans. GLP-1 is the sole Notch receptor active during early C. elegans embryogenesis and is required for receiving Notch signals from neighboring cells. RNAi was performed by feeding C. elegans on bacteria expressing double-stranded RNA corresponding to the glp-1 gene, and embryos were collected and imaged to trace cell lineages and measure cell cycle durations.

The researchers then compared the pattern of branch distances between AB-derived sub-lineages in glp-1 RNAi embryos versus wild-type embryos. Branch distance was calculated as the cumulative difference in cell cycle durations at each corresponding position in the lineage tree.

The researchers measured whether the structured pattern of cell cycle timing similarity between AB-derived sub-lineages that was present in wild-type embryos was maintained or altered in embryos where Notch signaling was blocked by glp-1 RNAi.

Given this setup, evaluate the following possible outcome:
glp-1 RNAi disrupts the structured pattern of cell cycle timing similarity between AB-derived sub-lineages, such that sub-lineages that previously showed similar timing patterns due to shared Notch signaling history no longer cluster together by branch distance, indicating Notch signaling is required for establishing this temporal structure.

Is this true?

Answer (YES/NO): YES